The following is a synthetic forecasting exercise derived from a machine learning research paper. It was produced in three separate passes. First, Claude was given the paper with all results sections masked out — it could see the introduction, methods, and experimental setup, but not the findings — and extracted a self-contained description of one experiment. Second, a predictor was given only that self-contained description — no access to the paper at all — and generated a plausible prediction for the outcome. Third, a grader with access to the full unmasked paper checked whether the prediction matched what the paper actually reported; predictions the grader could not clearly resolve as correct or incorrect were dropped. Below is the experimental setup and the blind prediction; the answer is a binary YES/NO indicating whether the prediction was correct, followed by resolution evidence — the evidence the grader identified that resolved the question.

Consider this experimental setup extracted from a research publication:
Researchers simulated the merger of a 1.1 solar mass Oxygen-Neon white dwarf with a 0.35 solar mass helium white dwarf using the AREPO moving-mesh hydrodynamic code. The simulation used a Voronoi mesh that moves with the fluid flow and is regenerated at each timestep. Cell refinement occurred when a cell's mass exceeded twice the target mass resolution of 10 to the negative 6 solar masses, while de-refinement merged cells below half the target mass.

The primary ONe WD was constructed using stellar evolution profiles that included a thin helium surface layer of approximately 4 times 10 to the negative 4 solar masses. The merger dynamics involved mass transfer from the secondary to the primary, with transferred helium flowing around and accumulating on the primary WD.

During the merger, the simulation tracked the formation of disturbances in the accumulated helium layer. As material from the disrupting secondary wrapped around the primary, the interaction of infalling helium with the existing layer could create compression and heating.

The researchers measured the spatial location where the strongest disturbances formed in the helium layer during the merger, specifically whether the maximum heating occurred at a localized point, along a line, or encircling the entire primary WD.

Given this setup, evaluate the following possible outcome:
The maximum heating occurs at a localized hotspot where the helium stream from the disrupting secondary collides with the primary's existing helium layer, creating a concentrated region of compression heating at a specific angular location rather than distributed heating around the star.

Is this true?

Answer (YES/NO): NO